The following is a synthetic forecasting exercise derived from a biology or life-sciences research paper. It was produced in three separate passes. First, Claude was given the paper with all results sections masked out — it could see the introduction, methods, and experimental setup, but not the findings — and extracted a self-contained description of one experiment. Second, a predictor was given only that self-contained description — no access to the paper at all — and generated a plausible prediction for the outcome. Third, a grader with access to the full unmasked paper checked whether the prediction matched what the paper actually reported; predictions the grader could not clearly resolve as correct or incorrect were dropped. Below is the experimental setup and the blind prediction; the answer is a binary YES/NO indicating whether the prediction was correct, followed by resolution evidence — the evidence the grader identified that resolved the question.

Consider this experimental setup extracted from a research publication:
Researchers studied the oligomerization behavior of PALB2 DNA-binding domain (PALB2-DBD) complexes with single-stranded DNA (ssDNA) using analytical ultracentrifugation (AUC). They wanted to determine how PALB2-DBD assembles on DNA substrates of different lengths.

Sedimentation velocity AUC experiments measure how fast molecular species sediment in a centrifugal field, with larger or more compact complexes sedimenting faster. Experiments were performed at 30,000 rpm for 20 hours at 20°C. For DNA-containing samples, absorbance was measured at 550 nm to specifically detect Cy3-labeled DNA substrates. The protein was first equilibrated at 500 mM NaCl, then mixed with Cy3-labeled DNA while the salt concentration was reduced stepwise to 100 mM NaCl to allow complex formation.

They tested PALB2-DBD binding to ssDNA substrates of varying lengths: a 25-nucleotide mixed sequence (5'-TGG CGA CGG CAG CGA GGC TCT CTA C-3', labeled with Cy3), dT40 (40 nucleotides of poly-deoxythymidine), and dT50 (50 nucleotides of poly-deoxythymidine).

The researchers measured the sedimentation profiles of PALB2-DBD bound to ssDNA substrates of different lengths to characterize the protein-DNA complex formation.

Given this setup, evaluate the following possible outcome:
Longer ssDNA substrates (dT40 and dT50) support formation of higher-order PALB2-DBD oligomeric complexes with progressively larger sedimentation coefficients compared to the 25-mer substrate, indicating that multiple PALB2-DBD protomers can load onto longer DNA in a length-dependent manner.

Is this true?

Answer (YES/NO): NO